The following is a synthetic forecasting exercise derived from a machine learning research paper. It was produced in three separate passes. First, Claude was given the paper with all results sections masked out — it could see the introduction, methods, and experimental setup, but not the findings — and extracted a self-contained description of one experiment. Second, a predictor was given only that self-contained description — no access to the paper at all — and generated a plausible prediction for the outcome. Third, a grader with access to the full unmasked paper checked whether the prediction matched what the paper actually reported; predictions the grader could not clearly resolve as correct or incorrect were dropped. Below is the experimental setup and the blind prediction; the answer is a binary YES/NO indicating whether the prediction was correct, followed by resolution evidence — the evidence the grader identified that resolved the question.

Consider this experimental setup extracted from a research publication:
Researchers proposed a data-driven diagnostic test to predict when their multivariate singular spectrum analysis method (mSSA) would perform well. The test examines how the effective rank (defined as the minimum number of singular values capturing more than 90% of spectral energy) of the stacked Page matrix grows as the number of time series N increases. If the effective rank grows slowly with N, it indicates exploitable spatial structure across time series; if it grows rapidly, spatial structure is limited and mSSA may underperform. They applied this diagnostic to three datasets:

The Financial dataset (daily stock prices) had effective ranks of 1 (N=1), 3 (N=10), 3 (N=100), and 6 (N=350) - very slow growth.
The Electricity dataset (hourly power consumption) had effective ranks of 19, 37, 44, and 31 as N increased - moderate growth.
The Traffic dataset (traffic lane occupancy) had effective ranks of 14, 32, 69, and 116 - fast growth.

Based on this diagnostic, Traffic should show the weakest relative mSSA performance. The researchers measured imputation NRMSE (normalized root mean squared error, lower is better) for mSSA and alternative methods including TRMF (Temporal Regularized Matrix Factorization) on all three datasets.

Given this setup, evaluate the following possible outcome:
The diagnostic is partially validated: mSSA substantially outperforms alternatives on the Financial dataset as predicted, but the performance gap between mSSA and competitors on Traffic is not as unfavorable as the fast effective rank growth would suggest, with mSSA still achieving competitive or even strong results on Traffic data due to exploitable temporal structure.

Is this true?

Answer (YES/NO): NO